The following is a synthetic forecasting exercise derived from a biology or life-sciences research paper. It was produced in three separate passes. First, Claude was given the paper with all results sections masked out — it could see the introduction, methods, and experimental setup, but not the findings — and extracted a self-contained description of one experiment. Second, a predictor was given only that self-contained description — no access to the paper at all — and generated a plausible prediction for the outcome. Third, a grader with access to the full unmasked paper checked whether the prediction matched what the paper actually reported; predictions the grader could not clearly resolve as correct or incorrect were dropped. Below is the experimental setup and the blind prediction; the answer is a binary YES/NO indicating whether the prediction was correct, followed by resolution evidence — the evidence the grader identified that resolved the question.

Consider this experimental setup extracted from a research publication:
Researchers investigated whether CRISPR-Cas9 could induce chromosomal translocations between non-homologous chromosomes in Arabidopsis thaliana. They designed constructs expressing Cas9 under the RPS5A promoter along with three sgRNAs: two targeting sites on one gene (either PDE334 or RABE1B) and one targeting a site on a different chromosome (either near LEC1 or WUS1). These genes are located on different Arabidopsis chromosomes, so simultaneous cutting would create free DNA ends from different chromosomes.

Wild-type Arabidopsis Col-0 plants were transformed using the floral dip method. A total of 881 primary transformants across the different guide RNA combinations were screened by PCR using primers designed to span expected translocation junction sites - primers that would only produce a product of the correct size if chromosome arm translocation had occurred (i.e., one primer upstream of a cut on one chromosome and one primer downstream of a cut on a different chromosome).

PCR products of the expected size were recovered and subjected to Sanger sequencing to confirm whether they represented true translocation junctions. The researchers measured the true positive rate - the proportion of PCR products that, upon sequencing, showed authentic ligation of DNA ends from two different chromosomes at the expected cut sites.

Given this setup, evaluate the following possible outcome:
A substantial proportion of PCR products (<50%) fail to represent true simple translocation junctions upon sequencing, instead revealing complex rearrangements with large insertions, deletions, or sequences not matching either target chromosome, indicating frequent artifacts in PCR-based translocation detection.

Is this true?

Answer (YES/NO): NO